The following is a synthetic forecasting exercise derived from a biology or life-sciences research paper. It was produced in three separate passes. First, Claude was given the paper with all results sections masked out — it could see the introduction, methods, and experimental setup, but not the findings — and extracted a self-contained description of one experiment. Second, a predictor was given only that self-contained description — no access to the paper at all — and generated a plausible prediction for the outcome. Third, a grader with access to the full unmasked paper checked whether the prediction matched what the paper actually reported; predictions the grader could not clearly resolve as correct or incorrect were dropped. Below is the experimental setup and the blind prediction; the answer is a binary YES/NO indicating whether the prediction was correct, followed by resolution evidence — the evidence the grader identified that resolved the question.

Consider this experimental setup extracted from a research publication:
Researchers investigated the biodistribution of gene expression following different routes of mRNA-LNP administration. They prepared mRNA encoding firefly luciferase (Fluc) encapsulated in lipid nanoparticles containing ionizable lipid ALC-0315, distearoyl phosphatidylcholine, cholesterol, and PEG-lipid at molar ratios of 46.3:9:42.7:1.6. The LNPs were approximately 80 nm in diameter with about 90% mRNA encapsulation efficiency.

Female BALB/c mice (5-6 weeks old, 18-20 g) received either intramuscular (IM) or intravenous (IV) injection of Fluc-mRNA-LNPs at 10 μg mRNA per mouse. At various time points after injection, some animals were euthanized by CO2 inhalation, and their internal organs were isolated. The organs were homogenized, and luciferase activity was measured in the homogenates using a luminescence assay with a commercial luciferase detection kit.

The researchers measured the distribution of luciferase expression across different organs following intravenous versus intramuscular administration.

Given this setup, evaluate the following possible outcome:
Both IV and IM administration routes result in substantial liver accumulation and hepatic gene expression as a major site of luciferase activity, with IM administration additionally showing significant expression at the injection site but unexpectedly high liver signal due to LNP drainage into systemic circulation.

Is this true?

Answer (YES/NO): NO